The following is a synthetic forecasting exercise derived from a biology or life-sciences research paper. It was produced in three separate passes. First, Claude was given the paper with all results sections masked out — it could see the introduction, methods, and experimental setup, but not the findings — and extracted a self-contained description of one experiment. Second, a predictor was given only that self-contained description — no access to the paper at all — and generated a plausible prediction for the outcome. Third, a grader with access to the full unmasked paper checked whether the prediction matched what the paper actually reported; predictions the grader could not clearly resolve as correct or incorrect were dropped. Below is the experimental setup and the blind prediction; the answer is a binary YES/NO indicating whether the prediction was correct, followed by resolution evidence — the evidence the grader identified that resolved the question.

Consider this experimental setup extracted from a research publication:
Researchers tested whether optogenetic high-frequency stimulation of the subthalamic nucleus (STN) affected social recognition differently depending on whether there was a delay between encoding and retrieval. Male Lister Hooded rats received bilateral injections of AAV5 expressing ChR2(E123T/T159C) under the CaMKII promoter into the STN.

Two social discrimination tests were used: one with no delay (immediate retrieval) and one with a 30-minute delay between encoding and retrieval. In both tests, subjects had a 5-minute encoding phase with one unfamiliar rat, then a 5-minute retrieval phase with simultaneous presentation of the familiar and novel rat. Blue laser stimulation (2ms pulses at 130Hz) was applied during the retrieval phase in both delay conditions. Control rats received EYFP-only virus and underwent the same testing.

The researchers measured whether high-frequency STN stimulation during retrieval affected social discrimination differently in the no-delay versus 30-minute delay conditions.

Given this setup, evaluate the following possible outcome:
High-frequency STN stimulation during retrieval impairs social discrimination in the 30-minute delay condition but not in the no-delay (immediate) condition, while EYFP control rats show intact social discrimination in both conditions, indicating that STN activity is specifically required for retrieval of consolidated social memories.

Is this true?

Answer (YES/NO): NO